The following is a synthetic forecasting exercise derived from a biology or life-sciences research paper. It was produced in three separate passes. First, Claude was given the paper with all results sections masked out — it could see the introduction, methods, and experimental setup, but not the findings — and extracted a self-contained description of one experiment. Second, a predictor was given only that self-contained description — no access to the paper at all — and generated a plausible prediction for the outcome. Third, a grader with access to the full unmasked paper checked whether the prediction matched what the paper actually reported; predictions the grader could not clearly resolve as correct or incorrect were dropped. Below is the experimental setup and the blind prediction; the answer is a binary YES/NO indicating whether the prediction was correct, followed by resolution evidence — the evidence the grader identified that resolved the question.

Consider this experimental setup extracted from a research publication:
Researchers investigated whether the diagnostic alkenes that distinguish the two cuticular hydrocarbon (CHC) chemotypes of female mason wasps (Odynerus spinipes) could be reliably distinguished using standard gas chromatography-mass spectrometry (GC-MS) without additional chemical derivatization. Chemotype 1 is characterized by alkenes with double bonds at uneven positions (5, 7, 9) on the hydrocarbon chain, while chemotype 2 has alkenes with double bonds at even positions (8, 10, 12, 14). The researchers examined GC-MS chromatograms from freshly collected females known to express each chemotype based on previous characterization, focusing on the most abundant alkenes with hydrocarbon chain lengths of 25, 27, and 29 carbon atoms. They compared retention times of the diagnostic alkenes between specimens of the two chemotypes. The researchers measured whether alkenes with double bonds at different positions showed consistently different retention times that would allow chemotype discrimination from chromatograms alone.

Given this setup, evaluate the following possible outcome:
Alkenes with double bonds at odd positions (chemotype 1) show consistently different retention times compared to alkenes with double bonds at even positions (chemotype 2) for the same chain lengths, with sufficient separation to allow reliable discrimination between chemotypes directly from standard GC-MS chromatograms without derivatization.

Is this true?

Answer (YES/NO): YES